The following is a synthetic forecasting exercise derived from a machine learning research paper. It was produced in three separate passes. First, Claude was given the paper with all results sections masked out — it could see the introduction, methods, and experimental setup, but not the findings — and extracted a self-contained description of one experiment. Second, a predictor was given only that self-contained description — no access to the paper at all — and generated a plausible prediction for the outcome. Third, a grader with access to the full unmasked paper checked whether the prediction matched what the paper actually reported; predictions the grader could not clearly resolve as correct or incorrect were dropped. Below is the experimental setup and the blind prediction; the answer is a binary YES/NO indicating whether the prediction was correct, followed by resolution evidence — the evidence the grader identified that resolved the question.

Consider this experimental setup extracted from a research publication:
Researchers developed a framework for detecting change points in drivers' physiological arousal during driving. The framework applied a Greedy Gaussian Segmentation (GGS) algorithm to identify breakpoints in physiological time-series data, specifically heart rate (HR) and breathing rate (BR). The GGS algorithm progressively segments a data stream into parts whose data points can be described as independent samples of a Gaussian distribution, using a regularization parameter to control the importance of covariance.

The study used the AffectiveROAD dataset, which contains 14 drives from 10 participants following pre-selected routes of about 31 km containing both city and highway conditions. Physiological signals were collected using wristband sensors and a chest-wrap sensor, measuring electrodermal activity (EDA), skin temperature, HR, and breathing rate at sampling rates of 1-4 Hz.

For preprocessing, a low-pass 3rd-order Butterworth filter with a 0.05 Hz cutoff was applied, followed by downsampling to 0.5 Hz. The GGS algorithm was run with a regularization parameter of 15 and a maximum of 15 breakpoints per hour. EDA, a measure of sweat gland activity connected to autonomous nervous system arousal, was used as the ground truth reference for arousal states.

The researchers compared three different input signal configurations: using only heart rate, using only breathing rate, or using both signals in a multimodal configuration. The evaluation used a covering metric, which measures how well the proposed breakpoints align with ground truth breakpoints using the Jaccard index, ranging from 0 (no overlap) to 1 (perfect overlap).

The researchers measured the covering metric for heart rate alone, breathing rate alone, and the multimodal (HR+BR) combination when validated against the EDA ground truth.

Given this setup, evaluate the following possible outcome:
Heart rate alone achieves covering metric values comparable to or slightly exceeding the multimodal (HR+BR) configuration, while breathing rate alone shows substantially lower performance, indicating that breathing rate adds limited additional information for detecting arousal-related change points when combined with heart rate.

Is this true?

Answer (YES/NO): NO